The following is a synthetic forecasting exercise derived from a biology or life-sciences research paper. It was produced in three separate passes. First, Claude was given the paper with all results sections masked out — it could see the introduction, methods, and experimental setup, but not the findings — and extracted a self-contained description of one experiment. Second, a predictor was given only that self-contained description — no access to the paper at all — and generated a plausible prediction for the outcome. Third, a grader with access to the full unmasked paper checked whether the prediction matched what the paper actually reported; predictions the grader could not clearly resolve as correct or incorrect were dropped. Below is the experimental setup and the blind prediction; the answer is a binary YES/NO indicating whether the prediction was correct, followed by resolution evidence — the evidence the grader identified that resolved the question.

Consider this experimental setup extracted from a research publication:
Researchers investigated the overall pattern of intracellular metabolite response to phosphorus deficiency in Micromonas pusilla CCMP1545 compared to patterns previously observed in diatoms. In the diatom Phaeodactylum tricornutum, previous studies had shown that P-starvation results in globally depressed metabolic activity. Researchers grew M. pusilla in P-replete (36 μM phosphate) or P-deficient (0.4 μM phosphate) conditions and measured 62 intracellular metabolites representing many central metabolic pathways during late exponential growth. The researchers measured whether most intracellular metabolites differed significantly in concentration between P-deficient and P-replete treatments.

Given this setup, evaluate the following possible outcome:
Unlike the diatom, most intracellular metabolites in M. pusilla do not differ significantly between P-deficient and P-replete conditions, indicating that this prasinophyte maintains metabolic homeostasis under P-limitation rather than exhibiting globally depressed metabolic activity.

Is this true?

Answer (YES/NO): YES